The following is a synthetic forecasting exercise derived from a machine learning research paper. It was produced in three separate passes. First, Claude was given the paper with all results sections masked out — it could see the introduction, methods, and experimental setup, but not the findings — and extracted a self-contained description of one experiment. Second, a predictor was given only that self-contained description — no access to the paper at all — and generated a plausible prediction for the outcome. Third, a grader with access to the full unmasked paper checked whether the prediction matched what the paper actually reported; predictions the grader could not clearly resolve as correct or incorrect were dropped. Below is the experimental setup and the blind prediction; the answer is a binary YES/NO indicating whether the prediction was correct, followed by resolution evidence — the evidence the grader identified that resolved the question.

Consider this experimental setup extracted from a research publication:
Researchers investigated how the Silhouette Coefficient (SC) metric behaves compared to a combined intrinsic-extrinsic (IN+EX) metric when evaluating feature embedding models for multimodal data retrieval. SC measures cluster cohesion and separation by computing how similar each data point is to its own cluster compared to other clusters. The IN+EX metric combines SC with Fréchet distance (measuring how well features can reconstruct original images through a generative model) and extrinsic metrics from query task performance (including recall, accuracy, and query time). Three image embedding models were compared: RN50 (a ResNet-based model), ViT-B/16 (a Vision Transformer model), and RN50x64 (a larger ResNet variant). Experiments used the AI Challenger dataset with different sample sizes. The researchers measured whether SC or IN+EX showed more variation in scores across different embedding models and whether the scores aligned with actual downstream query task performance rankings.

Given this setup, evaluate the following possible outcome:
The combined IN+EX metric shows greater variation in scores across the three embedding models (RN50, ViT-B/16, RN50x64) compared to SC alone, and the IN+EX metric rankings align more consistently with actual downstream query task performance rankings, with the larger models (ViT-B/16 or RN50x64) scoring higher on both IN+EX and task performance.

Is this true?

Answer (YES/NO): YES